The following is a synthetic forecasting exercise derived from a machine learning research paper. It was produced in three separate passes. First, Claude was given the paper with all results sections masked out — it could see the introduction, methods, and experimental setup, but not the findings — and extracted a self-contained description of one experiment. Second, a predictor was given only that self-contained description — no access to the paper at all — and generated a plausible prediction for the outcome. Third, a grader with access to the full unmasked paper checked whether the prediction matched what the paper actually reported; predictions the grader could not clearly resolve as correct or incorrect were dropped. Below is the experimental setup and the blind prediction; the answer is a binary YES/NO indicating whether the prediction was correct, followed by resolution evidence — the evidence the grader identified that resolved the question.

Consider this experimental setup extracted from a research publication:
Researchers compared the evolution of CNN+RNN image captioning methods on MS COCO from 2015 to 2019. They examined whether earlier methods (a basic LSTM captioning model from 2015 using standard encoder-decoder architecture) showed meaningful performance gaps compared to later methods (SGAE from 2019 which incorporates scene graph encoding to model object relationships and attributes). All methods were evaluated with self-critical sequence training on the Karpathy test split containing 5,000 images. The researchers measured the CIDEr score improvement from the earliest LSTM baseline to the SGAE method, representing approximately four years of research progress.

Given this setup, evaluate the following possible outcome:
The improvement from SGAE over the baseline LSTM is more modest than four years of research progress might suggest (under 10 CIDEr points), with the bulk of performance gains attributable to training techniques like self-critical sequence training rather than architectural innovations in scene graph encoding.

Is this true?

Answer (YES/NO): NO